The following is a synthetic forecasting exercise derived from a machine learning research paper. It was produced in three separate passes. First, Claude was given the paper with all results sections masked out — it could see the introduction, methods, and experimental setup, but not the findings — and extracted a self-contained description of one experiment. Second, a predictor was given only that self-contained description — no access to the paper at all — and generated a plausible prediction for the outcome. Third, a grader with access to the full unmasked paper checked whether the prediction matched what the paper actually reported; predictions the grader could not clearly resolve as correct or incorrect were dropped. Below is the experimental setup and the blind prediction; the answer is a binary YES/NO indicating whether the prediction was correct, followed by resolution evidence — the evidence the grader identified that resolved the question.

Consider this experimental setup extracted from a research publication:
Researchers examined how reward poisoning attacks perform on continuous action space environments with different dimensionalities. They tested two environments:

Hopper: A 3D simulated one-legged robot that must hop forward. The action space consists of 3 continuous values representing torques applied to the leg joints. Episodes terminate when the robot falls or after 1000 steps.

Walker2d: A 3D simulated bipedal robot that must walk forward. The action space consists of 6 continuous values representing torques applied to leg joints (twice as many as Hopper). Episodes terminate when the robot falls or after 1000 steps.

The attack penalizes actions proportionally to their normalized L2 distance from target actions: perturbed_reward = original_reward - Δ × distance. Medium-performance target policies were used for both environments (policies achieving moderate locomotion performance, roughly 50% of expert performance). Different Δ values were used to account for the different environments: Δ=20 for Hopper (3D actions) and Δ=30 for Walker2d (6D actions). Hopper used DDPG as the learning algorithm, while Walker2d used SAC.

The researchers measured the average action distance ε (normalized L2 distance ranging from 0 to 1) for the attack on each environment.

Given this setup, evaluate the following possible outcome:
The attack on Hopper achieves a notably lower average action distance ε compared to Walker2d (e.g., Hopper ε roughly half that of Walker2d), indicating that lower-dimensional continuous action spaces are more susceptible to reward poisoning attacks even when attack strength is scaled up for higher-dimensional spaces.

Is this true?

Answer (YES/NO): YES